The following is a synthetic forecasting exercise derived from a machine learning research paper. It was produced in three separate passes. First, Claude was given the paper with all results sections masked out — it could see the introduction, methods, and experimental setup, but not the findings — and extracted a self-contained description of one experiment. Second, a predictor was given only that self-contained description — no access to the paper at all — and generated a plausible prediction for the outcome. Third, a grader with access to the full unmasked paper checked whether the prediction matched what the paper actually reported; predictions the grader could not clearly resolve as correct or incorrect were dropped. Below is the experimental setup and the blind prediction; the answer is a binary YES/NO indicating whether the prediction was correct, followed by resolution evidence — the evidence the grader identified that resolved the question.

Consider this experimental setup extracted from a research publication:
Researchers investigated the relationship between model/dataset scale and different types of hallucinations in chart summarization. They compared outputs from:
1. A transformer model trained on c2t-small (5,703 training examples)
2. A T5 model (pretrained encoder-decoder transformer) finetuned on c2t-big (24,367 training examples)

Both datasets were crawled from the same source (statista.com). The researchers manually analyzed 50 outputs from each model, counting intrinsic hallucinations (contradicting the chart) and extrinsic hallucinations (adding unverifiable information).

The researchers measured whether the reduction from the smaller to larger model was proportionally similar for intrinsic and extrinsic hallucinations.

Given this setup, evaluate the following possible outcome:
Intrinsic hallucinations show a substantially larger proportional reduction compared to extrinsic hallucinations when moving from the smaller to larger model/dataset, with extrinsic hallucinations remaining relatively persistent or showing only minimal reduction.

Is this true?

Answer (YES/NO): YES